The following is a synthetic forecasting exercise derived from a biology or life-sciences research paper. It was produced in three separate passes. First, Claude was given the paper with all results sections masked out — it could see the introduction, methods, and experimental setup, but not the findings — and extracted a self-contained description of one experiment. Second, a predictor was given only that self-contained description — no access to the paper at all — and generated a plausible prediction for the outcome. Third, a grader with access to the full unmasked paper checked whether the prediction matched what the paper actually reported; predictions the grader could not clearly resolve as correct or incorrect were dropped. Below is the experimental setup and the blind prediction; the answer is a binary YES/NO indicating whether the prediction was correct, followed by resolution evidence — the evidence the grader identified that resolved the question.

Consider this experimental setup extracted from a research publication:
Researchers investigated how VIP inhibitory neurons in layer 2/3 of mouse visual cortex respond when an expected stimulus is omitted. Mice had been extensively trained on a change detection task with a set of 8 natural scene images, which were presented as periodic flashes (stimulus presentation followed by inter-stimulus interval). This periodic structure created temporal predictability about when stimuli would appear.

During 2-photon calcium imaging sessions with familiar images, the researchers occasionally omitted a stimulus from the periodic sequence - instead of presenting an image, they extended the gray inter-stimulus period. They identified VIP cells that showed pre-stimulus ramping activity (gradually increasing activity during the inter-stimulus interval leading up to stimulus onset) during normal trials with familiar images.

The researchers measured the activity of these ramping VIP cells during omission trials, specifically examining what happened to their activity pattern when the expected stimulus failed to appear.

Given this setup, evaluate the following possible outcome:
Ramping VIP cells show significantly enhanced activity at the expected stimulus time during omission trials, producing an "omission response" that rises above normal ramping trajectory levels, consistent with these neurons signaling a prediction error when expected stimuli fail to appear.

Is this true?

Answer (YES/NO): NO